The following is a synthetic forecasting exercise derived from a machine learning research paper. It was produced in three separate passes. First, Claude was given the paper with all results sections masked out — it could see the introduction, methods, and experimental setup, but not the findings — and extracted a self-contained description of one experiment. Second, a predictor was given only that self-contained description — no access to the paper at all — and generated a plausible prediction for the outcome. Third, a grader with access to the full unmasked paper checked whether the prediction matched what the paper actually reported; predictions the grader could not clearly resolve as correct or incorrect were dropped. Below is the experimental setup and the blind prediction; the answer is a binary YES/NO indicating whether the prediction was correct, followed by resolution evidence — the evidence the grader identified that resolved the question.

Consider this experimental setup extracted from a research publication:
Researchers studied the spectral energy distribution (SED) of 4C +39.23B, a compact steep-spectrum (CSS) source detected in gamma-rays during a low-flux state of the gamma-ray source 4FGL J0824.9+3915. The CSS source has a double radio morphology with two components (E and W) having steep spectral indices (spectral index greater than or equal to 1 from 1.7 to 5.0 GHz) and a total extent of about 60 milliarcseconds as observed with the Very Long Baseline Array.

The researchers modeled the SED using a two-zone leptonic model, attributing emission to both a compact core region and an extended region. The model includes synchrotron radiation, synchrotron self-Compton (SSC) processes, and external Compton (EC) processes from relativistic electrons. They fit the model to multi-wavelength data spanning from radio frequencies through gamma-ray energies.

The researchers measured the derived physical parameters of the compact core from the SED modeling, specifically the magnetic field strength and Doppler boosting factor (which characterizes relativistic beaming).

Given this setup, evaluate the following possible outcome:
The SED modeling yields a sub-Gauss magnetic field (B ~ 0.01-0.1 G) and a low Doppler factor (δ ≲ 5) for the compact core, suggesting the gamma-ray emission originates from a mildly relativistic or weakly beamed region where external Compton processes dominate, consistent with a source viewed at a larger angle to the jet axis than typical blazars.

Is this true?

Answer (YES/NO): NO